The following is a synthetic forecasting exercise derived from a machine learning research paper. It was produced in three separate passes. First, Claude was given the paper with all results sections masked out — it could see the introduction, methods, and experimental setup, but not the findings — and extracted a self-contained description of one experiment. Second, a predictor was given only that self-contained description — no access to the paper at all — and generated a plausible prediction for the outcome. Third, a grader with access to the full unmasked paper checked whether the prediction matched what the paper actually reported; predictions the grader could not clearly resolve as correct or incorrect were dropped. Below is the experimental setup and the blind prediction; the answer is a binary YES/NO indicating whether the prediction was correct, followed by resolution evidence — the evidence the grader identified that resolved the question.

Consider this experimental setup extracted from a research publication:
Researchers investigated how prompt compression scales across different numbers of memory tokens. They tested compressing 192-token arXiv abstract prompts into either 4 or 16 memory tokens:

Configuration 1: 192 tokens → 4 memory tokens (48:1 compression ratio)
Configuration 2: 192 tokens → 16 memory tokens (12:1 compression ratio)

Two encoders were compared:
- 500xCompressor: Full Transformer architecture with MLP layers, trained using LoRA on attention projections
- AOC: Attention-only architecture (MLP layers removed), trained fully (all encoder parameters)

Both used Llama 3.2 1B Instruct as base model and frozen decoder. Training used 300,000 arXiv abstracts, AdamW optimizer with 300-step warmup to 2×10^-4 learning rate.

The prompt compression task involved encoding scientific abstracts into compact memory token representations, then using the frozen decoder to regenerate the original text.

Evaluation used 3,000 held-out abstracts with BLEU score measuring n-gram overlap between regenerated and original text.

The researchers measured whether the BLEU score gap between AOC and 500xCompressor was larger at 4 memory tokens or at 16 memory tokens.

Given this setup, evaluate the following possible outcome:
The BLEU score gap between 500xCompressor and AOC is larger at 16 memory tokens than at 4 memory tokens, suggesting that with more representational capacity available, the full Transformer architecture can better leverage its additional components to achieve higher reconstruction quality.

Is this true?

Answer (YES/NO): NO